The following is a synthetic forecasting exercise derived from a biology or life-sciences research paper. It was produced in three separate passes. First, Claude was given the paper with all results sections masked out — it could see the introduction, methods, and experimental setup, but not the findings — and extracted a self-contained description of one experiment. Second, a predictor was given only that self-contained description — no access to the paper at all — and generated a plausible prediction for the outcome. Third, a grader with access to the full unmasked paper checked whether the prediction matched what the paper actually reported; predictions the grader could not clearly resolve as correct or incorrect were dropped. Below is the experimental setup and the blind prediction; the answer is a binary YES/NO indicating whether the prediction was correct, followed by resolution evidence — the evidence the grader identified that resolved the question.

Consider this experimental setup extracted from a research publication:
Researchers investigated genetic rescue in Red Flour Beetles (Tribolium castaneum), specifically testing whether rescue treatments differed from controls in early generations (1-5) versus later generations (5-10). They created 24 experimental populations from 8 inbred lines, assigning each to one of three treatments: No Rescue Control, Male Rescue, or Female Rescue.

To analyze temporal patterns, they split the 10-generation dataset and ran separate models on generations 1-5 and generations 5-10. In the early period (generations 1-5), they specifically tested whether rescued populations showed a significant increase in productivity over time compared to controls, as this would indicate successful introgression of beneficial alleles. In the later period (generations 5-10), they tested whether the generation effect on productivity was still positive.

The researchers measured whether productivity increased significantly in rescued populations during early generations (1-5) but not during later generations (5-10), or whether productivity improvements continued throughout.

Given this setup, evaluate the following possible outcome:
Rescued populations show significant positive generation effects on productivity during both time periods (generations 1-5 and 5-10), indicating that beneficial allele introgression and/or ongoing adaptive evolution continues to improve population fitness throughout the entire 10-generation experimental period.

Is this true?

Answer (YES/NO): NO